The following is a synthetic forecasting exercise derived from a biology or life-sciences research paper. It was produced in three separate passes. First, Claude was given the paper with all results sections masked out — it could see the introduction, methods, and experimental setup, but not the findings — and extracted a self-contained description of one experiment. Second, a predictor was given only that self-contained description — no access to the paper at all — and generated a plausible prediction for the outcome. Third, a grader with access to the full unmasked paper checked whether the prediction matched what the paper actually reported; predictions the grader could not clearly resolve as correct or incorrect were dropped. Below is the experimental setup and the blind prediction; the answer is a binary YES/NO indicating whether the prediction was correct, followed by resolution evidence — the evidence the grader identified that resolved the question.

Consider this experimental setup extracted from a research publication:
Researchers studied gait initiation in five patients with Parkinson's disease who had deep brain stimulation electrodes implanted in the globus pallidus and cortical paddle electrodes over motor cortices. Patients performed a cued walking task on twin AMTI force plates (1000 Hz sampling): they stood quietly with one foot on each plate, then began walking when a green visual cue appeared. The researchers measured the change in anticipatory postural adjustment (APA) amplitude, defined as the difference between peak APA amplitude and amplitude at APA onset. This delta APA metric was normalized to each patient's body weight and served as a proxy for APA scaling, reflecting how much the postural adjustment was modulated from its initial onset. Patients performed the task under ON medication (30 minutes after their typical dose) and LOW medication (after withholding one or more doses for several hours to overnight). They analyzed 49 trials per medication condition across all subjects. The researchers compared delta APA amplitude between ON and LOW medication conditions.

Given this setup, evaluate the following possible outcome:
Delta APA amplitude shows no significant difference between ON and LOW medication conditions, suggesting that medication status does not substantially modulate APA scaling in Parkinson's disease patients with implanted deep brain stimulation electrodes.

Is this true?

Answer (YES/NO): YES